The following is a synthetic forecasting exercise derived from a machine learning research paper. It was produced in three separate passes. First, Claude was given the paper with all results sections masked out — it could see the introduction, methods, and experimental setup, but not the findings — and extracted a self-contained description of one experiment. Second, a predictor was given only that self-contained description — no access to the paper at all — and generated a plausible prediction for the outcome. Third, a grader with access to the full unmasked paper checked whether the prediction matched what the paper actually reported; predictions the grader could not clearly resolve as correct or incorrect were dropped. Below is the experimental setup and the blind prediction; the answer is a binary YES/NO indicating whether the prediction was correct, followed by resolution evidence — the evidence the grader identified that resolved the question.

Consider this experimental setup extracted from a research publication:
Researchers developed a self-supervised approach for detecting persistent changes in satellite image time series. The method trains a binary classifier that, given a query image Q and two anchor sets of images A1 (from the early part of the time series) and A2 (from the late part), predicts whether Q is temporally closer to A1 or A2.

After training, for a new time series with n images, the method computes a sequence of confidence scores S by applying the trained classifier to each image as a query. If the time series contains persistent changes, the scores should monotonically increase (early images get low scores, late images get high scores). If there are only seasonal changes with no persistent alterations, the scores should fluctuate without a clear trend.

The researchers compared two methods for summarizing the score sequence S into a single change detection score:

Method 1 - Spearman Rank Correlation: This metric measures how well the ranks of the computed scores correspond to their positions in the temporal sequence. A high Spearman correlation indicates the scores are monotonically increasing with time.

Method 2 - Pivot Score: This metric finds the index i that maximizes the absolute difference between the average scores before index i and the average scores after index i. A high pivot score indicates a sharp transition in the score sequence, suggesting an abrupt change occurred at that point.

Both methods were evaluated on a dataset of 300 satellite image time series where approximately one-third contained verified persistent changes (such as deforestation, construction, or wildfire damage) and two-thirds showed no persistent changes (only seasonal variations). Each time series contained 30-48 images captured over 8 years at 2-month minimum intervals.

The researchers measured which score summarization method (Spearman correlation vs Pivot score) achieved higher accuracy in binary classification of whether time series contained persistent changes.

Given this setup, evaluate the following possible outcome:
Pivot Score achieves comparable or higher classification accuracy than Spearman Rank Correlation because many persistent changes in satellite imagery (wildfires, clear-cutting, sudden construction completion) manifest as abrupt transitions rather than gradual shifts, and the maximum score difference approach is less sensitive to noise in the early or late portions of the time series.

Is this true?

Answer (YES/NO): YES